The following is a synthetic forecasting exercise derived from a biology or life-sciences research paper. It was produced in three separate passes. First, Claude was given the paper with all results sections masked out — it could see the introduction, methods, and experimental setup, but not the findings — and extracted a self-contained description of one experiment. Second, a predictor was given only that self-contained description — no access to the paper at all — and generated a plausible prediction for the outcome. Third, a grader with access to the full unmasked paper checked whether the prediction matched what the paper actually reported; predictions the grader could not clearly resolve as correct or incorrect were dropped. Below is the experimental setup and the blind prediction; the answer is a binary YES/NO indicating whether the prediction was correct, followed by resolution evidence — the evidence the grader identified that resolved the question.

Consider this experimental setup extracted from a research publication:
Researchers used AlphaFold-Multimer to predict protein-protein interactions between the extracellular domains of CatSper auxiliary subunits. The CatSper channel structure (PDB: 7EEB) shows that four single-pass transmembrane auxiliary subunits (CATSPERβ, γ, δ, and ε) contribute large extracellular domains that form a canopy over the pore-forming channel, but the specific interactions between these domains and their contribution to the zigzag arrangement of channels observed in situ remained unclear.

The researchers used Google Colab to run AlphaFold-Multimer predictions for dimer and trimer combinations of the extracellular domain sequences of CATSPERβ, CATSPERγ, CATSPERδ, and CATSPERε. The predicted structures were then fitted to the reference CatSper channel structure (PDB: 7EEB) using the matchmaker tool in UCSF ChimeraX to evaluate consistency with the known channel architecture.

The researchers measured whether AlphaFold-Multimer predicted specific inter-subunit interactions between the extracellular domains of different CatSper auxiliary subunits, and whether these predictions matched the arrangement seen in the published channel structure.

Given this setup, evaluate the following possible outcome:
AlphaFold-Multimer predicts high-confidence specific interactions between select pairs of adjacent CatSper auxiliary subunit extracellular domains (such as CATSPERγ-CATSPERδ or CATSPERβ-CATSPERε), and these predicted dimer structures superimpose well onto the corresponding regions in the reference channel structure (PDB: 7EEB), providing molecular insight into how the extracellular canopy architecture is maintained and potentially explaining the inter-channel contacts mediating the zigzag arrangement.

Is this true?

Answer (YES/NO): YES